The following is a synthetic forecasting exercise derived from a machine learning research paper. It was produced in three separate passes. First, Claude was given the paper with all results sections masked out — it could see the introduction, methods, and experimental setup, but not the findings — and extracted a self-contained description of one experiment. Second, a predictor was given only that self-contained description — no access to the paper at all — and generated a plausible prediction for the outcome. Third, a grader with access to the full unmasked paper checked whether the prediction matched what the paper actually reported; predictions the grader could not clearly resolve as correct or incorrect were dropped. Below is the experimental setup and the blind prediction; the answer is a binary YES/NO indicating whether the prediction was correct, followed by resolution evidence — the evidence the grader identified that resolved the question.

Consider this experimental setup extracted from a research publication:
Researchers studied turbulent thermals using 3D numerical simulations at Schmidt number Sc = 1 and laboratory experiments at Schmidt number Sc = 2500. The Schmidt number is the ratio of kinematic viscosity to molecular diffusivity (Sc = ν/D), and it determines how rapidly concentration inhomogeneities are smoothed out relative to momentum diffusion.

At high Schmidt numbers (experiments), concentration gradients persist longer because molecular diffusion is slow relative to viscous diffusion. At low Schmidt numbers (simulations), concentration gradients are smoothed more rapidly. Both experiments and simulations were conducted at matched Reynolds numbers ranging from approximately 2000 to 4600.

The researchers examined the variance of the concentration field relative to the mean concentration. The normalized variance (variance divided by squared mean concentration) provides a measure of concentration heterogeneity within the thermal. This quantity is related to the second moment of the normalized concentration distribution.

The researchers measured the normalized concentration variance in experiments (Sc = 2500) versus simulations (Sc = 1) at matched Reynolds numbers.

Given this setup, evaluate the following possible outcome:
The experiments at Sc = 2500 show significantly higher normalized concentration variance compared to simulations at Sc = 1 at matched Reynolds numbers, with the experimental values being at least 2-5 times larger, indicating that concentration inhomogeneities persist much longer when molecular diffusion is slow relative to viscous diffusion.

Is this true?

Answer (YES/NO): NO